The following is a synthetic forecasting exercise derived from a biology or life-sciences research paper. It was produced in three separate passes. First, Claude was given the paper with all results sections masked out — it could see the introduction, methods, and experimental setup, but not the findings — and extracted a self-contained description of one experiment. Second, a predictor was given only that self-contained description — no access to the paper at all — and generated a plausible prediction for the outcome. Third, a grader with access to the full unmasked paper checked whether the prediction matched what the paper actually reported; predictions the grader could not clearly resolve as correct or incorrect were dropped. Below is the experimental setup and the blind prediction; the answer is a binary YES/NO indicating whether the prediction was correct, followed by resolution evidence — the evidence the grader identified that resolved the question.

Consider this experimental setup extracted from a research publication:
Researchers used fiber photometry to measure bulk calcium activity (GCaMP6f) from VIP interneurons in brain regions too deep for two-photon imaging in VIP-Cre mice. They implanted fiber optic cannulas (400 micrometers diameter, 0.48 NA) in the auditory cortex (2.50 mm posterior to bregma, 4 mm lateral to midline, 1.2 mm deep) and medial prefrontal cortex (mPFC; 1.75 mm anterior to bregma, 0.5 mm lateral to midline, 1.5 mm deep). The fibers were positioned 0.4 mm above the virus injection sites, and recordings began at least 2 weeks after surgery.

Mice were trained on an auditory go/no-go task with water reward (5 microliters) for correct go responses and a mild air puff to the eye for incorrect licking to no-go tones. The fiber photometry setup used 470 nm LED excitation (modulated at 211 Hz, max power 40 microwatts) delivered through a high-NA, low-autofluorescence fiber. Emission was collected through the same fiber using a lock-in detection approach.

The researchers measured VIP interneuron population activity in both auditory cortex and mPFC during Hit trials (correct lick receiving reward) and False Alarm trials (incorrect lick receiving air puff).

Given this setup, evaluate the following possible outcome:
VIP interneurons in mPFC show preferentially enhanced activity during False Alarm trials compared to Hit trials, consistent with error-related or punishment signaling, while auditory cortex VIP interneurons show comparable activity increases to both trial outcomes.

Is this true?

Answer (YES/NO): NO